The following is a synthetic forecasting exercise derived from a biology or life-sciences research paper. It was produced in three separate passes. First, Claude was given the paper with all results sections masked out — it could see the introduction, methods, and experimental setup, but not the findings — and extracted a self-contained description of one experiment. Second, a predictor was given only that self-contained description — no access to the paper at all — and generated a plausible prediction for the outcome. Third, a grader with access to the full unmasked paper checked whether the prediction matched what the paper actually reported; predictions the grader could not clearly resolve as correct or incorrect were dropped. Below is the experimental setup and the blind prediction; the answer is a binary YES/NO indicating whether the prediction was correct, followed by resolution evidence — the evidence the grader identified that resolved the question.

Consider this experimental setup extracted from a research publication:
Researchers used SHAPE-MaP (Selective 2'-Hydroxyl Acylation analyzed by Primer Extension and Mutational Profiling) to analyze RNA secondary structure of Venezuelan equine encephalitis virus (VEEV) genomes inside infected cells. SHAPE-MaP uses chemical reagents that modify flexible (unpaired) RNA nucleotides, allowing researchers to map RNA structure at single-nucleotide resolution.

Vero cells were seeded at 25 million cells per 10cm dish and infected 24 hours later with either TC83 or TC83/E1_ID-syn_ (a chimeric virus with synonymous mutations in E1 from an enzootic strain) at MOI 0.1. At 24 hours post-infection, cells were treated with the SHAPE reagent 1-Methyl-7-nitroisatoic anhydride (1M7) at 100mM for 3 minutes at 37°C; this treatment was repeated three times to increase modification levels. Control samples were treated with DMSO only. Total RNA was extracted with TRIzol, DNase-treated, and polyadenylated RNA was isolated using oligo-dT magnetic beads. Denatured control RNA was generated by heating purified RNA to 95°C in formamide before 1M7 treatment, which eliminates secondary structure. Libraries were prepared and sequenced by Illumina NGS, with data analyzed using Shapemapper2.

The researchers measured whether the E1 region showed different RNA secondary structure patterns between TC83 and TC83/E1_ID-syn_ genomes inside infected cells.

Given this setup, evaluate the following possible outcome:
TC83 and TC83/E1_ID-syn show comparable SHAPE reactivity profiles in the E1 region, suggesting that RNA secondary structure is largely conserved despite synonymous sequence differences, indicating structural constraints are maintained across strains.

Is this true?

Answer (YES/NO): NO